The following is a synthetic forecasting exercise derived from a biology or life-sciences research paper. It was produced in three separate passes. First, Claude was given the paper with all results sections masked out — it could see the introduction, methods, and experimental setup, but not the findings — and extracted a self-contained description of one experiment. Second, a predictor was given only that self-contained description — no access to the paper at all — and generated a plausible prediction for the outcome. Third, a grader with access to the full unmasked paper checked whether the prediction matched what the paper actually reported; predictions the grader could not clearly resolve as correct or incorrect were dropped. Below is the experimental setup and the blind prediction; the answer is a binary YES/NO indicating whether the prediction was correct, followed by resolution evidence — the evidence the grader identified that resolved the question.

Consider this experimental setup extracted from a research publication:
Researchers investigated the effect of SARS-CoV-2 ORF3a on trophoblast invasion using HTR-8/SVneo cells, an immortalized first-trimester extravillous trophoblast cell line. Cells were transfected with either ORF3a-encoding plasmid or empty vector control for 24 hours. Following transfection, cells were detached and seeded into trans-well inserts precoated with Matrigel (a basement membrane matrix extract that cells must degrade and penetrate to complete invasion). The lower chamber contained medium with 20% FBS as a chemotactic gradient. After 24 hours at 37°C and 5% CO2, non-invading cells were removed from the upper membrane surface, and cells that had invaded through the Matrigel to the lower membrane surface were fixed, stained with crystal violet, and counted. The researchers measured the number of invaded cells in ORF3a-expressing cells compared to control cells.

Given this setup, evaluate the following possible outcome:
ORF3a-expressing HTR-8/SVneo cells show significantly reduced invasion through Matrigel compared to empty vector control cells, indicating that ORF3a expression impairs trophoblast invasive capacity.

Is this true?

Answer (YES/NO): YES